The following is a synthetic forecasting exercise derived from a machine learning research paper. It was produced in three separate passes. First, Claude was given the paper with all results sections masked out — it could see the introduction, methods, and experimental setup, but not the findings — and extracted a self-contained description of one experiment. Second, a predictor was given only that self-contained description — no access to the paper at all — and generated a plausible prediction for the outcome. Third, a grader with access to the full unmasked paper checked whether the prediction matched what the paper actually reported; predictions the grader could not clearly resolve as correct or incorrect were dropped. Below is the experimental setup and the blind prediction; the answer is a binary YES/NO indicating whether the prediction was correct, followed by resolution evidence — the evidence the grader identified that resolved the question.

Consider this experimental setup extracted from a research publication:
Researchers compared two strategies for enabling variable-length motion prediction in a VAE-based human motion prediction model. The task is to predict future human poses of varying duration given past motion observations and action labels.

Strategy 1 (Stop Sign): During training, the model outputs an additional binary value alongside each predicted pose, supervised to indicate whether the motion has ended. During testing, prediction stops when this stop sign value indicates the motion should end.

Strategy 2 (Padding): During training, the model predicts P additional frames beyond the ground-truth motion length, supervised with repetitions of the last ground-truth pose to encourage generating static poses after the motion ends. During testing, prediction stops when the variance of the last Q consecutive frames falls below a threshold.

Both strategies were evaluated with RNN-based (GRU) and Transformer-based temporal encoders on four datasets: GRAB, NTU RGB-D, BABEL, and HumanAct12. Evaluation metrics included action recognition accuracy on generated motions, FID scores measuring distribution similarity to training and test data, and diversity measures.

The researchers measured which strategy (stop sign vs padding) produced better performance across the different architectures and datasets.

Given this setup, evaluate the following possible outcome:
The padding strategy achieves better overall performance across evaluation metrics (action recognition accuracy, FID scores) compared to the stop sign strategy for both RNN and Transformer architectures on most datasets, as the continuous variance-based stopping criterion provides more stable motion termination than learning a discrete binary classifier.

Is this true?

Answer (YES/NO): YES